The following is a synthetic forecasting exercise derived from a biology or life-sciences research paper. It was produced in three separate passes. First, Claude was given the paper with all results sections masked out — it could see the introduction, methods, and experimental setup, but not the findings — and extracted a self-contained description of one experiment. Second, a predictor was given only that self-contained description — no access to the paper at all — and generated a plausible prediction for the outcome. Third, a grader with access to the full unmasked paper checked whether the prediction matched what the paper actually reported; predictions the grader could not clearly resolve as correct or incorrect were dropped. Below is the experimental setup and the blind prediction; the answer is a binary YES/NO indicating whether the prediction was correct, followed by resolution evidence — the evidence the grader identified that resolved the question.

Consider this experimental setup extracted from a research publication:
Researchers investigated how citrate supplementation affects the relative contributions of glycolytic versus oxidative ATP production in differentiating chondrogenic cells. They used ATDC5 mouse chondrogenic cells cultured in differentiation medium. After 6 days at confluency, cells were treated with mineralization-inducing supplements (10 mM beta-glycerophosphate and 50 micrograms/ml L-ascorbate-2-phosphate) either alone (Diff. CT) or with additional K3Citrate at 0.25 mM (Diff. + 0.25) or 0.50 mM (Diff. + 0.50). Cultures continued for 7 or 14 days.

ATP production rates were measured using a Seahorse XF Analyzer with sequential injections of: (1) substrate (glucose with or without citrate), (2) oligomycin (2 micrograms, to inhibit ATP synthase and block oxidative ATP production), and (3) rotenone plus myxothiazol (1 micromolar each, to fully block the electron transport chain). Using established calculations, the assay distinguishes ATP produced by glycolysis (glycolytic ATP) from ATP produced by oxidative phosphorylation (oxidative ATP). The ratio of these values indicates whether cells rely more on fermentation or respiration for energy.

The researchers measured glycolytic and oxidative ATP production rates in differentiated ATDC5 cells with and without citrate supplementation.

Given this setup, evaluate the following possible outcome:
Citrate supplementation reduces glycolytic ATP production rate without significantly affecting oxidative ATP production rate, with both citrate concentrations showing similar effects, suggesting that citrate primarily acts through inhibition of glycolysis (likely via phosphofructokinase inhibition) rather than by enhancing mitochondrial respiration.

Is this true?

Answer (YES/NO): NO